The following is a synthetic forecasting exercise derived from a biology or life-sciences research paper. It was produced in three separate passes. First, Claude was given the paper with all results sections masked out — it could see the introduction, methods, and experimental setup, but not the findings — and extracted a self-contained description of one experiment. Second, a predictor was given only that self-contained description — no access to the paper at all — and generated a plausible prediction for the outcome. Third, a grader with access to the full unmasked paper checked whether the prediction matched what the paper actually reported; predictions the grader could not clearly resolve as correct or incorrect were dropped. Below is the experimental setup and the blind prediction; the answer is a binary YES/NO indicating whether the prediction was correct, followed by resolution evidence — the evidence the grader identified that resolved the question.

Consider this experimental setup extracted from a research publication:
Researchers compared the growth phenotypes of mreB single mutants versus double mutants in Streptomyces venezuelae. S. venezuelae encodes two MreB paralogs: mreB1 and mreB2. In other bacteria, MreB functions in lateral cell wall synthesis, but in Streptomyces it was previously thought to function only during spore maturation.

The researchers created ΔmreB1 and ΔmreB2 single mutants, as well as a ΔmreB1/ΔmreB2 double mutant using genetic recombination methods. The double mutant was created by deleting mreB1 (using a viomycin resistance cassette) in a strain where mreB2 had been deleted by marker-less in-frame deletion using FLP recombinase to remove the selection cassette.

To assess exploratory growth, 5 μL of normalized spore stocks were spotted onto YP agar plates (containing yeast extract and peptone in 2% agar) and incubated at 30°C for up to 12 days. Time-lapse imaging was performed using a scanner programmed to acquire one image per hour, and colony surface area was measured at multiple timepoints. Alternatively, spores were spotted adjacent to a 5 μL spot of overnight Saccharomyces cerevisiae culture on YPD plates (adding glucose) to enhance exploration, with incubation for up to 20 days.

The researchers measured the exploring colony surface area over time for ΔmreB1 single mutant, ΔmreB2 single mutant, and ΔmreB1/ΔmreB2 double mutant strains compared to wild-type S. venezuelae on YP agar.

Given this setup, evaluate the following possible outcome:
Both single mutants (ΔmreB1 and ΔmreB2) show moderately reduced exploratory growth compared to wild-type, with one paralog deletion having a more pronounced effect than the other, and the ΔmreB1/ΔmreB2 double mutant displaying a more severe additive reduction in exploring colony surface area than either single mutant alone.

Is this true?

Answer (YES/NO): NO